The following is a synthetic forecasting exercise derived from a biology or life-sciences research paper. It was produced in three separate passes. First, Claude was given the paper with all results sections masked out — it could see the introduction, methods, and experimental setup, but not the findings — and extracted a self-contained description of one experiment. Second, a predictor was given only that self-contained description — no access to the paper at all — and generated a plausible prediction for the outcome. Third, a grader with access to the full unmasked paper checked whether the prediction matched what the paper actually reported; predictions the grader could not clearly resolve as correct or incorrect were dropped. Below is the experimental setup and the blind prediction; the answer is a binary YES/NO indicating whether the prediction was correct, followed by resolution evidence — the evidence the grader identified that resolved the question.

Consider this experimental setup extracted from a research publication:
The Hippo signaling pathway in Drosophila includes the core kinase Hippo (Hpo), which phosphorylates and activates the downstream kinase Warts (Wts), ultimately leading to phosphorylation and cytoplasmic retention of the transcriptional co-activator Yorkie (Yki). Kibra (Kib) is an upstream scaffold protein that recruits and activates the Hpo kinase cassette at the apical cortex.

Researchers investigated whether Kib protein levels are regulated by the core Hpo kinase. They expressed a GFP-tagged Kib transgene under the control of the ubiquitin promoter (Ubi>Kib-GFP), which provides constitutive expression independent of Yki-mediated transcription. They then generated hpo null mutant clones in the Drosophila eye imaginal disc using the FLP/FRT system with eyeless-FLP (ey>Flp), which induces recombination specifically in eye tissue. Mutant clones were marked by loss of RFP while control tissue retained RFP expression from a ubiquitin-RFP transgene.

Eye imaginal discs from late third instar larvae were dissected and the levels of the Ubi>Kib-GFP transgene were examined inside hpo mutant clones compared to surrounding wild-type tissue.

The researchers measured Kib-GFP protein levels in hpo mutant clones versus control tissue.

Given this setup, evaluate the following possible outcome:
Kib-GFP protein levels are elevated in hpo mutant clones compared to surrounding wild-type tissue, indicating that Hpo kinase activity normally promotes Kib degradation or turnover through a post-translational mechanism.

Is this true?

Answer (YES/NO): YES